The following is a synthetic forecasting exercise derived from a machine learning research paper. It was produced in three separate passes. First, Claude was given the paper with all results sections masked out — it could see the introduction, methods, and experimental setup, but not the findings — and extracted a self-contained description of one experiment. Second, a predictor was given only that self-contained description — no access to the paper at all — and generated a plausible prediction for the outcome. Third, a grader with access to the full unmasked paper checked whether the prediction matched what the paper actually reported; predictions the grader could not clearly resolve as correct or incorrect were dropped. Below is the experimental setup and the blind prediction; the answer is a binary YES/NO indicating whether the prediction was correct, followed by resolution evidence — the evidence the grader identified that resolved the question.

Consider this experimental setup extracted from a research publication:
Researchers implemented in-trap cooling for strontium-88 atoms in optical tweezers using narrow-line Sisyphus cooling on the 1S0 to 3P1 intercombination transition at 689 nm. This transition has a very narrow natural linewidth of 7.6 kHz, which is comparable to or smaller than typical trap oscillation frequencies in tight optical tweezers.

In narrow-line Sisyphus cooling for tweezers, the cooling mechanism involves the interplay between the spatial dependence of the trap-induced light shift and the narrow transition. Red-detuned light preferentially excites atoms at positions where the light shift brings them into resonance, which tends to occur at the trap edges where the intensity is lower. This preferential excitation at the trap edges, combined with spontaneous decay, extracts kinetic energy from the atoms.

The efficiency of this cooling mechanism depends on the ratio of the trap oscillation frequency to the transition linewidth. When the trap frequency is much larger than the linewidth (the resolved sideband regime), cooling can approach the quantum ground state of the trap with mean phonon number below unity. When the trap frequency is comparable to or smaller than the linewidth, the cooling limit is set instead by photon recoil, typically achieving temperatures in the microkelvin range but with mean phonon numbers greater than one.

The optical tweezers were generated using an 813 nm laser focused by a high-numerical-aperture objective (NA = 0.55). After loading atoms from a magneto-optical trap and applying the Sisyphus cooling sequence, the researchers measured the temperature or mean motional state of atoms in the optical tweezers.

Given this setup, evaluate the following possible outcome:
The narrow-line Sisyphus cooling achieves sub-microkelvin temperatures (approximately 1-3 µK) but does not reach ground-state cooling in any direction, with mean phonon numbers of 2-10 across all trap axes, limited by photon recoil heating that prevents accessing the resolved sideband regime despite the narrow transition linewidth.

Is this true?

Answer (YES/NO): NO